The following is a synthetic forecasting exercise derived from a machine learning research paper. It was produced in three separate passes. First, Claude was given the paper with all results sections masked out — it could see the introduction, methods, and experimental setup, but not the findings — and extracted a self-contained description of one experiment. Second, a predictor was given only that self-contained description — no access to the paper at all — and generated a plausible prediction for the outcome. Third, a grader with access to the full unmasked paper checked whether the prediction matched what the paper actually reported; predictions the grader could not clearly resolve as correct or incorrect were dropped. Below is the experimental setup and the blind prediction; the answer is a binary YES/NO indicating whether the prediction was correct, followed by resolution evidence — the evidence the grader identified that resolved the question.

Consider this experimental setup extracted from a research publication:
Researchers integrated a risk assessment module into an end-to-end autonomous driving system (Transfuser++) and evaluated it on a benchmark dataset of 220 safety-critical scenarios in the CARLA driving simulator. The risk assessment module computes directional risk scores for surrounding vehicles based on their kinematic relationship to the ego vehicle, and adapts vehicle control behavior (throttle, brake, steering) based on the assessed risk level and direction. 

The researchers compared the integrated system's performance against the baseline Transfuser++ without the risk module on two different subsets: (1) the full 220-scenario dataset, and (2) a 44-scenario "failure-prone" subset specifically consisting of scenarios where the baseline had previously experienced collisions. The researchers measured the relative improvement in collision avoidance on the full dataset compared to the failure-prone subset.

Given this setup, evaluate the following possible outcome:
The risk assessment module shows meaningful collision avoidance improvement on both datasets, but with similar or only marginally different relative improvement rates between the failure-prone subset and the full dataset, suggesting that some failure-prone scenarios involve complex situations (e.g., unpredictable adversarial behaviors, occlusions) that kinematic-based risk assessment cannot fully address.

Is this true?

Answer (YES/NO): YES